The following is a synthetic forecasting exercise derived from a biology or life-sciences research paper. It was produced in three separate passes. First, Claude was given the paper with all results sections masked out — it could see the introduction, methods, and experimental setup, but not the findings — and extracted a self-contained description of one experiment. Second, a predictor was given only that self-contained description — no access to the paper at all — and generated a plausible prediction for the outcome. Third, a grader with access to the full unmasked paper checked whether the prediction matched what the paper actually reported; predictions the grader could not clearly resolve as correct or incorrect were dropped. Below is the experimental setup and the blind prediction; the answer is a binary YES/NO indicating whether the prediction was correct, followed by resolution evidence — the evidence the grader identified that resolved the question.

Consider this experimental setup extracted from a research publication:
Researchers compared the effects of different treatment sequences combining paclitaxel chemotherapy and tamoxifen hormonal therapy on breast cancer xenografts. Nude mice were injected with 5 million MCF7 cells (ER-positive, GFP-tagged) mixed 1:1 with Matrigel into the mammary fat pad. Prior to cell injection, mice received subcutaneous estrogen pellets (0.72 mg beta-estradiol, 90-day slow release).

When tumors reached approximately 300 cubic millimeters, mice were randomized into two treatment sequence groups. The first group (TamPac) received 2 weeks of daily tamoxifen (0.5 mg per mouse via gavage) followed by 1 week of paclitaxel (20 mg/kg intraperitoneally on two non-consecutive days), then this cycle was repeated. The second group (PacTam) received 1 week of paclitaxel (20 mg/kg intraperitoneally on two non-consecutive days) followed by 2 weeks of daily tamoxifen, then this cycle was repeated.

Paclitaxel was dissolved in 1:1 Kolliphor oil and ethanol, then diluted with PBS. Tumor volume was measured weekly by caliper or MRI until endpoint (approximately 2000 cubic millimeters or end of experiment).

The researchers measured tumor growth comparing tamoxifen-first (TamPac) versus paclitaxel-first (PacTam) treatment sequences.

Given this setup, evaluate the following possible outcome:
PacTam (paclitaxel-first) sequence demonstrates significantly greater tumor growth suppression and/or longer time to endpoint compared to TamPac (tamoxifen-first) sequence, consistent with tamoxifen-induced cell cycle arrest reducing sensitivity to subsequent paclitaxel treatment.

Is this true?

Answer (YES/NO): NO